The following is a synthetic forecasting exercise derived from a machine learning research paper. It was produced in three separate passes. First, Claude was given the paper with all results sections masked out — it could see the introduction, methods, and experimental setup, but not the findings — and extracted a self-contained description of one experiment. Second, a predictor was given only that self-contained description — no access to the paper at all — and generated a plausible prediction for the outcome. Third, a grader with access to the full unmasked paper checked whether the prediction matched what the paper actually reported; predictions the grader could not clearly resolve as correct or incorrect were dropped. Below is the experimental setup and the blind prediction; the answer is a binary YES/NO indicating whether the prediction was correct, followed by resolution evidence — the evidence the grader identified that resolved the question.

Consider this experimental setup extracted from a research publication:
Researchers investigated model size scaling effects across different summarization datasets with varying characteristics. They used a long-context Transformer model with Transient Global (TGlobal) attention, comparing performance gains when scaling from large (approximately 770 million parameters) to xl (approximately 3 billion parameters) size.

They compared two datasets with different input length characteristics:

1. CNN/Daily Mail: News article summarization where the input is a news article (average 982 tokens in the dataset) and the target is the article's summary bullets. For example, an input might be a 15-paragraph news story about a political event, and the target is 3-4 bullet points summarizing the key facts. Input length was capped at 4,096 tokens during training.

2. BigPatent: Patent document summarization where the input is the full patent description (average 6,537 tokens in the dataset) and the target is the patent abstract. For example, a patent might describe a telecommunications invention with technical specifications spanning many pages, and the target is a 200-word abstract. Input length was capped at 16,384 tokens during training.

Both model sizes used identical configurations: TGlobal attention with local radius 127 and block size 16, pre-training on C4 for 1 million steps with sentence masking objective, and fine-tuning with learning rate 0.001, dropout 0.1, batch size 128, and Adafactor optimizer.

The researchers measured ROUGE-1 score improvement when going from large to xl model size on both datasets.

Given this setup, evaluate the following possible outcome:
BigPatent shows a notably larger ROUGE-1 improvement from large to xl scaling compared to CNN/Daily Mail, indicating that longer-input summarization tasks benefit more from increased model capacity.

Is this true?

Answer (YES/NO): YES